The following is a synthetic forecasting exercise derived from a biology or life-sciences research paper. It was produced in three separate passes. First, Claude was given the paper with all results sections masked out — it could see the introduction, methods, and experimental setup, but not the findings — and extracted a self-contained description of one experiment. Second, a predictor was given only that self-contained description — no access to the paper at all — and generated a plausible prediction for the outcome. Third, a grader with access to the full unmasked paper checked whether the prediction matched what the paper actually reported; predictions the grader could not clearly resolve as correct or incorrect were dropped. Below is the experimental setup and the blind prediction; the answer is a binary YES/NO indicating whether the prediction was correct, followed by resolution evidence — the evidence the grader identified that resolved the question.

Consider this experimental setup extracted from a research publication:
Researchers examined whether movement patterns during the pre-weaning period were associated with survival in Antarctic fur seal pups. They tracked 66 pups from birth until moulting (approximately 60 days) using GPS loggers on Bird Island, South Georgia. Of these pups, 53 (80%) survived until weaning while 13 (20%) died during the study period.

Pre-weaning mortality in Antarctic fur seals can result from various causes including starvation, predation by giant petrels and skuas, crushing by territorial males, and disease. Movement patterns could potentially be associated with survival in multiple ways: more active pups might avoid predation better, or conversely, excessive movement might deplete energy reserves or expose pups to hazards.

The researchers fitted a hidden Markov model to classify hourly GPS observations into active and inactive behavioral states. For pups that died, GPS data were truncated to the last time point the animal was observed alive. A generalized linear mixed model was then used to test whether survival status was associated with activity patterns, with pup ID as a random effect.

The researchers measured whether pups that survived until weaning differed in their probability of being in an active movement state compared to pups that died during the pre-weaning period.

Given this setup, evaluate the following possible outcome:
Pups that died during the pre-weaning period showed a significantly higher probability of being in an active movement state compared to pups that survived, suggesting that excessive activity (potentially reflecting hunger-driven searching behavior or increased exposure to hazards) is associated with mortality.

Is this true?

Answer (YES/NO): NO